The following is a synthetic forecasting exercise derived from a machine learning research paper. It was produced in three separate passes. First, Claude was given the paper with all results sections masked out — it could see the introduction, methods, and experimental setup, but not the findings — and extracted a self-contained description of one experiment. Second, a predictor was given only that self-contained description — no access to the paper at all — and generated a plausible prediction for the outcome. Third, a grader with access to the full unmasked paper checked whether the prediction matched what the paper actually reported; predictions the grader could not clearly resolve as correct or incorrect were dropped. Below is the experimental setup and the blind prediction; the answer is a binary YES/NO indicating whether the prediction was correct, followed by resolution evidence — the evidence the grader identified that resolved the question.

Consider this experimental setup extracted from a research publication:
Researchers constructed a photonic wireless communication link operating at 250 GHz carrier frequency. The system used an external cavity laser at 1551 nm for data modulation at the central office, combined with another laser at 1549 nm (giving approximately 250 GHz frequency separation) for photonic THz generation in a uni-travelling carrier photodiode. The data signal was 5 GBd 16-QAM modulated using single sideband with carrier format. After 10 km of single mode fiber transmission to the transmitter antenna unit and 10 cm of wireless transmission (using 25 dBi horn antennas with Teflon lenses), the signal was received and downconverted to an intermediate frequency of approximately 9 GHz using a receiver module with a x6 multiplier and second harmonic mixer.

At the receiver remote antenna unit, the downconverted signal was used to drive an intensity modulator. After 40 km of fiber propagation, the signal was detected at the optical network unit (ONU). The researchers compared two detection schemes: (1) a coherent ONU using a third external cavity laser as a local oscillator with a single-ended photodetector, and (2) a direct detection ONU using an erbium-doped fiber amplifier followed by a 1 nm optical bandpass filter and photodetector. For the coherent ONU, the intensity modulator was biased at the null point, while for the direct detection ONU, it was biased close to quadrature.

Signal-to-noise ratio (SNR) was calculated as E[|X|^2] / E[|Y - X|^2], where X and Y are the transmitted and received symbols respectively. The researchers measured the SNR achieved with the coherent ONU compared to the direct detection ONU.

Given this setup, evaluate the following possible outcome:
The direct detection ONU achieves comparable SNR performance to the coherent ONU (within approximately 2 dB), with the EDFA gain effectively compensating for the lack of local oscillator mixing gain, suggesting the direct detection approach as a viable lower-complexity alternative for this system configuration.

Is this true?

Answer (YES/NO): NO